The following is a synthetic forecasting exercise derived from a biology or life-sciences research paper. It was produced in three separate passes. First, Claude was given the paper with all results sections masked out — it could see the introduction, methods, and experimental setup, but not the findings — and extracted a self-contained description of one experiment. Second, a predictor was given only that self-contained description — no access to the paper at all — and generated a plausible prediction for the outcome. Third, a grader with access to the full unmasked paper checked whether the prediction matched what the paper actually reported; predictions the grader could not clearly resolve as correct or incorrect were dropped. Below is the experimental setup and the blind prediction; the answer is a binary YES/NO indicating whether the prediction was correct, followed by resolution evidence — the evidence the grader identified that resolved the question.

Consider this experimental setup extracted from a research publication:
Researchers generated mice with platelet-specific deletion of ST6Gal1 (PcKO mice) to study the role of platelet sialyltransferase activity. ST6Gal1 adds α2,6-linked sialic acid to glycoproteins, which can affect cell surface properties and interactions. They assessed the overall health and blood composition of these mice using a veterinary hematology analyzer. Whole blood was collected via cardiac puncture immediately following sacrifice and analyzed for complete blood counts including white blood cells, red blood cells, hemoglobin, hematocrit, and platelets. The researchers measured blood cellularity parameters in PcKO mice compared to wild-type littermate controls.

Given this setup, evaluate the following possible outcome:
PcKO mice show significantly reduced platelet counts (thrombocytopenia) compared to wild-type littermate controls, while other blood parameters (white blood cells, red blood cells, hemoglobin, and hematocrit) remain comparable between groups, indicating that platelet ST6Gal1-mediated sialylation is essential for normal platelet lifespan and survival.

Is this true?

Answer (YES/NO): NO